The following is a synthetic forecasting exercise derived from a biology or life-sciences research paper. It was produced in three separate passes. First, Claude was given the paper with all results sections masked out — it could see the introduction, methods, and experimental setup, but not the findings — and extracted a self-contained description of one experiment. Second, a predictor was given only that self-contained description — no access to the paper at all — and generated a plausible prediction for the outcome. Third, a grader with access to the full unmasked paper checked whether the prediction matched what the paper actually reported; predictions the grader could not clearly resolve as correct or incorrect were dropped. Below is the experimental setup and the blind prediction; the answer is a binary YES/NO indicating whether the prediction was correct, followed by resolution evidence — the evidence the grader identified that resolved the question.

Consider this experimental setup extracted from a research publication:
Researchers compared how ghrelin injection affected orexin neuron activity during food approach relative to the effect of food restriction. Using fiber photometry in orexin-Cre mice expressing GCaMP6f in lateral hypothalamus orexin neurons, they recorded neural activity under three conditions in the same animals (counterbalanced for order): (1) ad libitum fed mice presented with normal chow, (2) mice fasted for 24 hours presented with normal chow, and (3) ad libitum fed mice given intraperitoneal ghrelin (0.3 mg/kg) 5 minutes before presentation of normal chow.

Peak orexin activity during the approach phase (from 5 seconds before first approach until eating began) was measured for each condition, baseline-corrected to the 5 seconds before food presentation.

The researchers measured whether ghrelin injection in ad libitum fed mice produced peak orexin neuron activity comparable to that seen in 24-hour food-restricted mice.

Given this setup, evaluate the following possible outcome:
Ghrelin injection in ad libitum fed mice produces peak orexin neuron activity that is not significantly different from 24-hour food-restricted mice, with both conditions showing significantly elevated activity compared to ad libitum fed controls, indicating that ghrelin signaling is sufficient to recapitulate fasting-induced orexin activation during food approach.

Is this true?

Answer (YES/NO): NO